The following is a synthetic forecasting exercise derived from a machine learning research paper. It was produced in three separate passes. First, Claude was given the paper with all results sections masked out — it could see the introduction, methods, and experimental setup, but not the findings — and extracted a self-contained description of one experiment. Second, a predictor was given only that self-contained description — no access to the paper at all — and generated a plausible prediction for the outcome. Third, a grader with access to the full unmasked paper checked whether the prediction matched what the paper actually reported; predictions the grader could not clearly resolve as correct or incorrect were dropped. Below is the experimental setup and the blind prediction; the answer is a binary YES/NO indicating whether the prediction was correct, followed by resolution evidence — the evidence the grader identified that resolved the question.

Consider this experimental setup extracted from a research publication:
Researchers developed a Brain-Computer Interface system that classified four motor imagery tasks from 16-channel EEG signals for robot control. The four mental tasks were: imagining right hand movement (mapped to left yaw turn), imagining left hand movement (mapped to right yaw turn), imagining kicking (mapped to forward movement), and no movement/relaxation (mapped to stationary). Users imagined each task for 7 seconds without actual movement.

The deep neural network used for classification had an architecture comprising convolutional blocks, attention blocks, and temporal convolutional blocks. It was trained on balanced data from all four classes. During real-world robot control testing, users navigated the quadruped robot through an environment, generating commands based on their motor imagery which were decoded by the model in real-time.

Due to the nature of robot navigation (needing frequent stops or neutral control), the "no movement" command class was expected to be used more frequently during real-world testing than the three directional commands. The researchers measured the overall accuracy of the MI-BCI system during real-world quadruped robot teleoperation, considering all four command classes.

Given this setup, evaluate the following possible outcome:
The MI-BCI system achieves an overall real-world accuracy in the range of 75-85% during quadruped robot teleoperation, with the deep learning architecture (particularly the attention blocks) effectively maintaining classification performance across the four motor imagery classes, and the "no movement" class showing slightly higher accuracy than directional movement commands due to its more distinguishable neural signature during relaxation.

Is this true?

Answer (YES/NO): NO